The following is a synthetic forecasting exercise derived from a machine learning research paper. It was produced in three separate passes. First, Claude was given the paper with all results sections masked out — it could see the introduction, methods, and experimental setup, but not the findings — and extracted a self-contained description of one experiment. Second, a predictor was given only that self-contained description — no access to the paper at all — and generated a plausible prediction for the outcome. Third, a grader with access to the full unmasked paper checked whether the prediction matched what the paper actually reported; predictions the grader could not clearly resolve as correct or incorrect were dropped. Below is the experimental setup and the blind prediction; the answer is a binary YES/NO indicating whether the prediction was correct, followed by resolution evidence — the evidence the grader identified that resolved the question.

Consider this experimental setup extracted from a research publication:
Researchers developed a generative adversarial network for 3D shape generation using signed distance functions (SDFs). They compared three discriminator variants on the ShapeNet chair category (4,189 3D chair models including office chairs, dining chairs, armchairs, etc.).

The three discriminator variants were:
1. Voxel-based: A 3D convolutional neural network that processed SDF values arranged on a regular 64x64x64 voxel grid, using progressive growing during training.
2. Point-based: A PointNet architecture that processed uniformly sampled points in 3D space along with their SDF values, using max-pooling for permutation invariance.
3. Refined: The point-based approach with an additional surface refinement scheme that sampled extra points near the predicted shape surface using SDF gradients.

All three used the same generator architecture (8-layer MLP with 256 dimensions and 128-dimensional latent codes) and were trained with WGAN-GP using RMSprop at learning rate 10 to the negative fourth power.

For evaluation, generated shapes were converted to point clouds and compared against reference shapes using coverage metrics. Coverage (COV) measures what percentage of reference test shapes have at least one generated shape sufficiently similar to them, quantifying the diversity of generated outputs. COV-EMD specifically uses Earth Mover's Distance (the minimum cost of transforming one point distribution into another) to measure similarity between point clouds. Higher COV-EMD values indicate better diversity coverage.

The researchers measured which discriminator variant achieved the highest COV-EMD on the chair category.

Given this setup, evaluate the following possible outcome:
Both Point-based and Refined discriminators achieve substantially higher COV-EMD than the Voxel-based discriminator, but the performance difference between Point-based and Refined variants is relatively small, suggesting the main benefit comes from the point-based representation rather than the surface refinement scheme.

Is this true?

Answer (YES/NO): NO